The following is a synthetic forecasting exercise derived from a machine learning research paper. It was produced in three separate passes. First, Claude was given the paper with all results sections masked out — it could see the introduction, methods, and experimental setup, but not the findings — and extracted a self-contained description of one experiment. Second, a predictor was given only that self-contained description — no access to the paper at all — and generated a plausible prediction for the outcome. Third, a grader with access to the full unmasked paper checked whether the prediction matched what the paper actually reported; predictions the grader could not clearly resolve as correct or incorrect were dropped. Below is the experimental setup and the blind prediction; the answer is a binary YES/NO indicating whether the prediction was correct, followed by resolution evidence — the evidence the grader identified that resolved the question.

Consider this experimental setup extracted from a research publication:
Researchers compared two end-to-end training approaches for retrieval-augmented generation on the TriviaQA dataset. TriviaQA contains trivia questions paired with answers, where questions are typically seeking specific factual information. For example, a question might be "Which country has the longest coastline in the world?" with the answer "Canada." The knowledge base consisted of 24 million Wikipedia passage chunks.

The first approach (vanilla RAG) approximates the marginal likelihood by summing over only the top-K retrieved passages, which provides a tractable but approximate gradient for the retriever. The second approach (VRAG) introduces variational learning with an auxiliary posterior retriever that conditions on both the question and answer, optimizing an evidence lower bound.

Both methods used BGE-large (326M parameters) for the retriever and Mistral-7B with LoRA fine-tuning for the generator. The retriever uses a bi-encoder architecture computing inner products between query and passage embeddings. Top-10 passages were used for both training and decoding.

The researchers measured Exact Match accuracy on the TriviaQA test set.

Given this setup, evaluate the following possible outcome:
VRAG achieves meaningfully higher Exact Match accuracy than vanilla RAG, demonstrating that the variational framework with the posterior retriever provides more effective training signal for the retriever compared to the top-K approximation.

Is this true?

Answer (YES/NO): NO